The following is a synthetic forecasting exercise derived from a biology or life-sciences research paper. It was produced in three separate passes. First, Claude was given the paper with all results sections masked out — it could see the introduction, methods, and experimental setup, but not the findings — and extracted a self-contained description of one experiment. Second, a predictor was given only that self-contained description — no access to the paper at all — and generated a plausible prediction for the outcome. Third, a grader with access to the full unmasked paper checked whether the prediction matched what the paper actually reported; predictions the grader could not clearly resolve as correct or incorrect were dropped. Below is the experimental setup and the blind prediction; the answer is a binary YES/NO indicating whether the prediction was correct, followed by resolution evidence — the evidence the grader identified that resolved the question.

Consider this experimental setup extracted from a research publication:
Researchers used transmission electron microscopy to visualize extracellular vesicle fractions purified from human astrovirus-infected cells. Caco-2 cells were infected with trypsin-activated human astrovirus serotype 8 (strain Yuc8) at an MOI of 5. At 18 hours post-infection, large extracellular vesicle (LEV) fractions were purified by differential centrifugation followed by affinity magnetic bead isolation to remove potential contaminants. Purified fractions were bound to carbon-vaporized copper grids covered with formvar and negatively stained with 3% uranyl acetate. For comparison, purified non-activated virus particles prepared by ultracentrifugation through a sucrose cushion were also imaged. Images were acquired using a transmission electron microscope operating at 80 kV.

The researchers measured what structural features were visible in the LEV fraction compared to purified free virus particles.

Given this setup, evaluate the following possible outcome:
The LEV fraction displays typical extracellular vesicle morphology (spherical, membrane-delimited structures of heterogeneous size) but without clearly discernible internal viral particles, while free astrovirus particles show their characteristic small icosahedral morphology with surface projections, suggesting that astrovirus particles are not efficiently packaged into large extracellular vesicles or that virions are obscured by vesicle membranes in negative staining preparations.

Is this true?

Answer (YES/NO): NO